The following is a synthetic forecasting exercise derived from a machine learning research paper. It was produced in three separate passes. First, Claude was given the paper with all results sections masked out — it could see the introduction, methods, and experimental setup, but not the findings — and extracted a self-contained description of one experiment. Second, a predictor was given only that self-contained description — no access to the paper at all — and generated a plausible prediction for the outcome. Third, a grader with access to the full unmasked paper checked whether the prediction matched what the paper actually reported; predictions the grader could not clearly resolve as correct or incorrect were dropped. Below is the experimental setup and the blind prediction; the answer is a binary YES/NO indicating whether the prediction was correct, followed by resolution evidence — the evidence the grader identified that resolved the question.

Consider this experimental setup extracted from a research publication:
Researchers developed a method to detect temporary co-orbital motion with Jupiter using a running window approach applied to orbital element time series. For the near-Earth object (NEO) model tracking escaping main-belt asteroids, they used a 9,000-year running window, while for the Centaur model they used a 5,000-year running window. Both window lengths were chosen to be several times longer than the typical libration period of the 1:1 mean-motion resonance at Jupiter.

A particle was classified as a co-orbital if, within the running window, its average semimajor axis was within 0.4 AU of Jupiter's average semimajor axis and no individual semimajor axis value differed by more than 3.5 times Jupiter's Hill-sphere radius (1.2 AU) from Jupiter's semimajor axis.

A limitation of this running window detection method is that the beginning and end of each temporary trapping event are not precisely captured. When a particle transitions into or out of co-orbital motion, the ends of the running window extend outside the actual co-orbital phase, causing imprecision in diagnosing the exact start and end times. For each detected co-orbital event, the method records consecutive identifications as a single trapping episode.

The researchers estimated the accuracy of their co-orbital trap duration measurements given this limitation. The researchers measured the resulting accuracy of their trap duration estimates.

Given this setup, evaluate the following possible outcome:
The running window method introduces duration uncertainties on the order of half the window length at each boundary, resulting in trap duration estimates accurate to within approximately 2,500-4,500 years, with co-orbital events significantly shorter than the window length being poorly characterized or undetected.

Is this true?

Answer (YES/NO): NO